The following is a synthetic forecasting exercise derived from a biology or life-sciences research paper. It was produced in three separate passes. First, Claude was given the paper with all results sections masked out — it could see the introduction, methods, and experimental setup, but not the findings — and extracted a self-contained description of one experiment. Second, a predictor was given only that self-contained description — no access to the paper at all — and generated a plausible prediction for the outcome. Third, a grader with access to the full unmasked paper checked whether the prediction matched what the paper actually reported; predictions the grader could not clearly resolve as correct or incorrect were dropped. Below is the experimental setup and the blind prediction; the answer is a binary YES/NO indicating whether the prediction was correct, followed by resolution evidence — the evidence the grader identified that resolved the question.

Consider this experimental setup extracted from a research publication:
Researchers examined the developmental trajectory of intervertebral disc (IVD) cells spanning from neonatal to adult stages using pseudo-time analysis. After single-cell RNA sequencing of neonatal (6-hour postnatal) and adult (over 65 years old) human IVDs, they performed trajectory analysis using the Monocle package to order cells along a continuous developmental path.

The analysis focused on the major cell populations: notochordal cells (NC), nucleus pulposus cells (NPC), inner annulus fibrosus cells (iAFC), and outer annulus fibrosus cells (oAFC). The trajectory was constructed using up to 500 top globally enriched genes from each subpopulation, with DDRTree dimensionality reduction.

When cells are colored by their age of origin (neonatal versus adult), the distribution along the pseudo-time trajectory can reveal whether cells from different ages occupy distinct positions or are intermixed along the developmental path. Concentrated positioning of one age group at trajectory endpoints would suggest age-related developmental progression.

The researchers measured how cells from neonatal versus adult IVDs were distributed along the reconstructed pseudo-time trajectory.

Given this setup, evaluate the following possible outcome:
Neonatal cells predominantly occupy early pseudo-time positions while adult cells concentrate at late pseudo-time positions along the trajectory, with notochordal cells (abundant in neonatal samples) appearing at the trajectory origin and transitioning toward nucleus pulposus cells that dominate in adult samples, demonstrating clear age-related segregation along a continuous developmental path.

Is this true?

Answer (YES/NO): NO